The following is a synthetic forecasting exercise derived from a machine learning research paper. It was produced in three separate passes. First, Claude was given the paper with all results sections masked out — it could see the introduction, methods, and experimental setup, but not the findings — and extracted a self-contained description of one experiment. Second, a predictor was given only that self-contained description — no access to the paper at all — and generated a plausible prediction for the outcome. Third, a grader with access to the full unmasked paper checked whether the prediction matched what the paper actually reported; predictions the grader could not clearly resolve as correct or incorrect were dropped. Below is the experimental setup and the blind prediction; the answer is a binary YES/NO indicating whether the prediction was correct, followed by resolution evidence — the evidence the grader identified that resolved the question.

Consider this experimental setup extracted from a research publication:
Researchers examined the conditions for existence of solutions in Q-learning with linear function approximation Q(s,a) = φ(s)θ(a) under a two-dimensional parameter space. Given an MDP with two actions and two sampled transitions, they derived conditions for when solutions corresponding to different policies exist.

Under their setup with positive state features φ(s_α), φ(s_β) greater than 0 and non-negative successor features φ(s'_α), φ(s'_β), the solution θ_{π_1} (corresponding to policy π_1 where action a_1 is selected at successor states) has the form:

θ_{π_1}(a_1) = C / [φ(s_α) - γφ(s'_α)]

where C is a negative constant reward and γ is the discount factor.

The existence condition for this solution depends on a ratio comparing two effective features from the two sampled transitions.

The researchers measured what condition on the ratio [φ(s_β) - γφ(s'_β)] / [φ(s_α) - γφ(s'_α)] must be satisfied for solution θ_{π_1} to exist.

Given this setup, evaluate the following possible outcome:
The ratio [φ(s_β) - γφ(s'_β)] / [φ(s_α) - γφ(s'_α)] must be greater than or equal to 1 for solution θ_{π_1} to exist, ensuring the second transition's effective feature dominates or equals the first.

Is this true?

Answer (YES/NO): NO